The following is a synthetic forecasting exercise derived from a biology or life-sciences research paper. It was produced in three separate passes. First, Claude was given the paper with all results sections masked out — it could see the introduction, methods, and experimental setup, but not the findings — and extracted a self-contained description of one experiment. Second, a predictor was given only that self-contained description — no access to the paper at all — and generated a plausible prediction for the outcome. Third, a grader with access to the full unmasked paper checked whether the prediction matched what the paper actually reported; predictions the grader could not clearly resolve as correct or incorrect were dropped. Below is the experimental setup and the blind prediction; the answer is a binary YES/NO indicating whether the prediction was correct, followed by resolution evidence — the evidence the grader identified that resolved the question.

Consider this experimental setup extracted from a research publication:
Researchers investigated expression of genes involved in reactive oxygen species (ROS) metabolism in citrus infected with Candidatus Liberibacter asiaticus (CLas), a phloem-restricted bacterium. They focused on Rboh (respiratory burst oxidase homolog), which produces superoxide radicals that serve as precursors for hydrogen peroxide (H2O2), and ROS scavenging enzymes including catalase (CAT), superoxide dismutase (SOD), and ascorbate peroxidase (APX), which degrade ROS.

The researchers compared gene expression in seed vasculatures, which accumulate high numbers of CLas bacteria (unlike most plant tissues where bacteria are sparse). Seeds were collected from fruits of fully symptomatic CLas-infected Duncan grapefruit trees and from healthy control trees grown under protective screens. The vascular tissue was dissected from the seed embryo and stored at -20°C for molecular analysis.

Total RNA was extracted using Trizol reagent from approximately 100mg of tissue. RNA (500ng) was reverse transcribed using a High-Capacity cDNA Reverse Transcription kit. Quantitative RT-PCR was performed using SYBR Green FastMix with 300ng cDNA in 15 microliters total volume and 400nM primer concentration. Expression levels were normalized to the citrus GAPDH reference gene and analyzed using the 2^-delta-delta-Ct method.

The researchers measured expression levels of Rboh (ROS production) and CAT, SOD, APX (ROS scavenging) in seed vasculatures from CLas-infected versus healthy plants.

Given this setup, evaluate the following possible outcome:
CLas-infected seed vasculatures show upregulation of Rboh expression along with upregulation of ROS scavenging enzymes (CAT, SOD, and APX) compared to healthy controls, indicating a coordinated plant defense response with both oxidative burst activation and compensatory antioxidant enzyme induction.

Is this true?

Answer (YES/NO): NO